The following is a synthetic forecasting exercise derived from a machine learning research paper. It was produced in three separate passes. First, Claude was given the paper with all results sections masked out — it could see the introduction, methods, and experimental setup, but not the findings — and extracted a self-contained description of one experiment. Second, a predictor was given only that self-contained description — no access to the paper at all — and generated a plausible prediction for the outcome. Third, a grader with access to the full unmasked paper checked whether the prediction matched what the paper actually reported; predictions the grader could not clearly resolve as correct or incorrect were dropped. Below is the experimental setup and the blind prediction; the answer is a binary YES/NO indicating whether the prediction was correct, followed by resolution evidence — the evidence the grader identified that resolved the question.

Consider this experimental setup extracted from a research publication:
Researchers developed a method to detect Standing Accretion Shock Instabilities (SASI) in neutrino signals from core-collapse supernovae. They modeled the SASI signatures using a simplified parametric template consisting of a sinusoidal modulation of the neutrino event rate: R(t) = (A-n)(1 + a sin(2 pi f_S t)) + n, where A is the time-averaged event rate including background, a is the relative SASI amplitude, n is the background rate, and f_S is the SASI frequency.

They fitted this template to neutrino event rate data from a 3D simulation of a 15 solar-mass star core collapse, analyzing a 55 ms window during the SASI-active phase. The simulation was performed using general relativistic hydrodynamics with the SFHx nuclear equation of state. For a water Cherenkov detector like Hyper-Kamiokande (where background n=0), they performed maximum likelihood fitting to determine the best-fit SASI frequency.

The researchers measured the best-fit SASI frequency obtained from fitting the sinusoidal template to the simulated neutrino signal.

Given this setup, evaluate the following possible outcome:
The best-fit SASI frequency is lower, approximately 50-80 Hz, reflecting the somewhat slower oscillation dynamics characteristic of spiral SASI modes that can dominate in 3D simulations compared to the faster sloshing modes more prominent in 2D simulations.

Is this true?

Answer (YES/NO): NO